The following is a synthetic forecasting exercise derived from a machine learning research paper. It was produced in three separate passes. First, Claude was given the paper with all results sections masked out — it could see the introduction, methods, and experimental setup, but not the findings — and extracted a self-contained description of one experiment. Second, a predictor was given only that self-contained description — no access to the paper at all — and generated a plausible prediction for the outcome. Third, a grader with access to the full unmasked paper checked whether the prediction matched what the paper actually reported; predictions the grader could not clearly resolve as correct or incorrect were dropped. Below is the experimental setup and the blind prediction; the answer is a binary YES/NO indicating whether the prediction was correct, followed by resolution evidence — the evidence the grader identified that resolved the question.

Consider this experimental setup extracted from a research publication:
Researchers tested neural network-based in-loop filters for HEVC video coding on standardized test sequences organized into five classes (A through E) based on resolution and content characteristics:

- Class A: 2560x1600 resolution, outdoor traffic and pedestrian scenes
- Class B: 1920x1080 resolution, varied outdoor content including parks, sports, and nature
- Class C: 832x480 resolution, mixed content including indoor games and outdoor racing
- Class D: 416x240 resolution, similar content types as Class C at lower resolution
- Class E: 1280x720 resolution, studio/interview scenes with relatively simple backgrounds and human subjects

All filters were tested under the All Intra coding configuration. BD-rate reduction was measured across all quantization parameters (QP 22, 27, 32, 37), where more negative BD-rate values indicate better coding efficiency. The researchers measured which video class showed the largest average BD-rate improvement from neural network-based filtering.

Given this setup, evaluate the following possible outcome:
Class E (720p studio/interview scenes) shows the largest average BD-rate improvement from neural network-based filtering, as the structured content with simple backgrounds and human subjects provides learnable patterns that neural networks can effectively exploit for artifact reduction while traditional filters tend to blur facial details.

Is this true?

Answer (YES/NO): YES